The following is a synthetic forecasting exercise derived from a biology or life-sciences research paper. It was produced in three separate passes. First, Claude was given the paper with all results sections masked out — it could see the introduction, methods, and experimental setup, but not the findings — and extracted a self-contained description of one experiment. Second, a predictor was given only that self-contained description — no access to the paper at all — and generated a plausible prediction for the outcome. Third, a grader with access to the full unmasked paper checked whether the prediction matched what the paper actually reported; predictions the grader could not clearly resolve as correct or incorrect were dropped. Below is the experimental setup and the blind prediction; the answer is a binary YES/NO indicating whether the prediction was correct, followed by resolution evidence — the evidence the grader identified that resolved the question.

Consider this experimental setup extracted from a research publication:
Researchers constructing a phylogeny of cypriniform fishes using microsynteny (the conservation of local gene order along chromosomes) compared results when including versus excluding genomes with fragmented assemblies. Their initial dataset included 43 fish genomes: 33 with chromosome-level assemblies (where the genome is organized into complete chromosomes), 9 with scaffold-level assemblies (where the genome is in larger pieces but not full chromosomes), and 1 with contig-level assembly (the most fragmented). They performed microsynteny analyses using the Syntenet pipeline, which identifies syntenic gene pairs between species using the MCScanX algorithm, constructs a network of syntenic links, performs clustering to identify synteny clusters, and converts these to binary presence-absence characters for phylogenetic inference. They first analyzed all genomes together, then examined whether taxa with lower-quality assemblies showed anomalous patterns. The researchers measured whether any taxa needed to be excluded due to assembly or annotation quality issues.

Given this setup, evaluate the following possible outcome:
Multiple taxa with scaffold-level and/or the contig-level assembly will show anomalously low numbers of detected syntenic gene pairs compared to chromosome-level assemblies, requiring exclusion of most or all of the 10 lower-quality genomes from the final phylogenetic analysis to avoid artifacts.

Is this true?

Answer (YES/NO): NO